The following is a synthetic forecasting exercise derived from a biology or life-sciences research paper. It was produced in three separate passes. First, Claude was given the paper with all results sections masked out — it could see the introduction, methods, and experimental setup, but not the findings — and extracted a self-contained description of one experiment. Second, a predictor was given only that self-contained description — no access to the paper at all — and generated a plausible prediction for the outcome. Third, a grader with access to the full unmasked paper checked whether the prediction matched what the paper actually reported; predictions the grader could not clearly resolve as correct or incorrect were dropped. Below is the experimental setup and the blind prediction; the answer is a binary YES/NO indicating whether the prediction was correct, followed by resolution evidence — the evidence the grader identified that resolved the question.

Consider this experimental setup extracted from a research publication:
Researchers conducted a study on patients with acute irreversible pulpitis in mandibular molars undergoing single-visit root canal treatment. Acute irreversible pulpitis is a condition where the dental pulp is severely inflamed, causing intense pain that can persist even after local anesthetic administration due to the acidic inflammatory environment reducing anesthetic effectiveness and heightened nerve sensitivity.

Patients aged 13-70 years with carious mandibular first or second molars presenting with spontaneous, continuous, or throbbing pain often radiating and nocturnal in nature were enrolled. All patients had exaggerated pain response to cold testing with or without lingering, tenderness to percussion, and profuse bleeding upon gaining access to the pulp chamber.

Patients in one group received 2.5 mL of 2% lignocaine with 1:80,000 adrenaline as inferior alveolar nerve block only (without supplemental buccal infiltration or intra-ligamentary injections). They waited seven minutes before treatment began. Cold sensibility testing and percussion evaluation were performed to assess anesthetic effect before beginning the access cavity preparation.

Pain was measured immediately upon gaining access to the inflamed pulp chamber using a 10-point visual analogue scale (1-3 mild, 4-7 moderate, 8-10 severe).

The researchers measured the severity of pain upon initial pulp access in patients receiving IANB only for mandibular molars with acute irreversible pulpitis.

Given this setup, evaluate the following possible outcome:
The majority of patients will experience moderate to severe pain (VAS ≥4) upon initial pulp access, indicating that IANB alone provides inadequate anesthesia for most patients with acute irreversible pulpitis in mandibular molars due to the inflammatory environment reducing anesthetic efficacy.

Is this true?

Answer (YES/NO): YES